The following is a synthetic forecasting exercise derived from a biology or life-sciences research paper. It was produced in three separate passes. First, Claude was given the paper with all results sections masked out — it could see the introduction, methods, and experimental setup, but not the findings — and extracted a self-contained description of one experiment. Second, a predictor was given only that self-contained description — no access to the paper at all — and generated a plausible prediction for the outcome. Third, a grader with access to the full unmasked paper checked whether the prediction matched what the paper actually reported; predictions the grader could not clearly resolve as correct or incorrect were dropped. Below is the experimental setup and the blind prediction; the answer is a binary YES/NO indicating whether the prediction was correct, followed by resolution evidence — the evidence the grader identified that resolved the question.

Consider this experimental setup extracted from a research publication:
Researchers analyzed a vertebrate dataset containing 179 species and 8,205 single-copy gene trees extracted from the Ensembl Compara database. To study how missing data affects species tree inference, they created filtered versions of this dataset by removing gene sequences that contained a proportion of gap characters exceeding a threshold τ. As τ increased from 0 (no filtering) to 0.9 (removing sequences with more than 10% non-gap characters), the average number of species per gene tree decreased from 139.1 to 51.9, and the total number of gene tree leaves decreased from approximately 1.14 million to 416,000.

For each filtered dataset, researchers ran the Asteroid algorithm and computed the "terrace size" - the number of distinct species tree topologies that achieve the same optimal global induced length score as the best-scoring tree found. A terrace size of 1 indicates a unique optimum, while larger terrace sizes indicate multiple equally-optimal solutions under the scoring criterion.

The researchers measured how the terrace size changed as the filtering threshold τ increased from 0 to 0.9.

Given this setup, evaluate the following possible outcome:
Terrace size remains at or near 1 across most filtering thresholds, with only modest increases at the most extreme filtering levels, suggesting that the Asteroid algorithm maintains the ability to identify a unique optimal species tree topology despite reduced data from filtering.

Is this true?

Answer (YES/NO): NO